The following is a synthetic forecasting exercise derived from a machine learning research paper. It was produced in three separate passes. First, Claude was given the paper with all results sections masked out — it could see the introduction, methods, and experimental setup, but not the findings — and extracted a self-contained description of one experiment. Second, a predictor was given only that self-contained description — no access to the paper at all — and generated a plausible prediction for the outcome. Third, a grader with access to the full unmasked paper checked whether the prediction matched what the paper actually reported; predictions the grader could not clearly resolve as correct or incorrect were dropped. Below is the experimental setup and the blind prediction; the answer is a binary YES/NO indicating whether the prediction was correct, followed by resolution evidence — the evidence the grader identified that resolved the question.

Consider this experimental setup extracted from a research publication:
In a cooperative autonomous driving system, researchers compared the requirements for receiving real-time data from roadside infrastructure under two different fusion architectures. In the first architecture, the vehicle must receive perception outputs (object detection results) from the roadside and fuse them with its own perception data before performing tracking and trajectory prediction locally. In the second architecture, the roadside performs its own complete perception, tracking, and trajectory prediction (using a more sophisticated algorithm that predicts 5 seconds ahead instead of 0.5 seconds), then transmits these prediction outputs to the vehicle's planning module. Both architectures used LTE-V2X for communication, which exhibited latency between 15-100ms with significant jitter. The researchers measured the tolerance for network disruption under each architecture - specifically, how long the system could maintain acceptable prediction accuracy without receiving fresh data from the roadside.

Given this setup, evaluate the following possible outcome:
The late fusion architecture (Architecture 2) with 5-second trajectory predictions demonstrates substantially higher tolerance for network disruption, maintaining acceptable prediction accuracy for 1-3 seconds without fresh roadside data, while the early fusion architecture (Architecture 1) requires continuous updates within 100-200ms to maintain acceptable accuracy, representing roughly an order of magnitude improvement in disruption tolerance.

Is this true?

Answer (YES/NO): NO